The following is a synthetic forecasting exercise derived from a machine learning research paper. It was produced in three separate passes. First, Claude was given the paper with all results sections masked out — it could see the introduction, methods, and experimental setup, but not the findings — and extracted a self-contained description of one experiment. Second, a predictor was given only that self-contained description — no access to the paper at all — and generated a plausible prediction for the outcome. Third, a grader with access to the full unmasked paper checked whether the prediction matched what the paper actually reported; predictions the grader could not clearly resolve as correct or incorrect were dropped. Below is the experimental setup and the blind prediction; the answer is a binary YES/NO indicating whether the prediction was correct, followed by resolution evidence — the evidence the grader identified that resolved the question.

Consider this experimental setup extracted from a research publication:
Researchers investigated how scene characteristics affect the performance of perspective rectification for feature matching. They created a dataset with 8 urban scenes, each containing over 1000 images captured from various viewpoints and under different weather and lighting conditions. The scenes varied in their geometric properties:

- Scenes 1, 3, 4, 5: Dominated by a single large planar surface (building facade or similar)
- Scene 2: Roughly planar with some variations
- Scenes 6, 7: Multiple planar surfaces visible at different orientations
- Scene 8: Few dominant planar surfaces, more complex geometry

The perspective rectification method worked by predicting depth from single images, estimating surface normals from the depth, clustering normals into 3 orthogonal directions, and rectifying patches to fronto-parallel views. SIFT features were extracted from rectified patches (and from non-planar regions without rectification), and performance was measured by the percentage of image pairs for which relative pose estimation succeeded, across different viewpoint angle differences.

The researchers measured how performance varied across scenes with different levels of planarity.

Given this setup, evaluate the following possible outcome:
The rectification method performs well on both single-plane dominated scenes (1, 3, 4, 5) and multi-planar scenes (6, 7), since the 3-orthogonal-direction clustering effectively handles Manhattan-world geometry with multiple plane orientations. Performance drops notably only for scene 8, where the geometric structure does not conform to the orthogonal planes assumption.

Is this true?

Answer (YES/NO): NO